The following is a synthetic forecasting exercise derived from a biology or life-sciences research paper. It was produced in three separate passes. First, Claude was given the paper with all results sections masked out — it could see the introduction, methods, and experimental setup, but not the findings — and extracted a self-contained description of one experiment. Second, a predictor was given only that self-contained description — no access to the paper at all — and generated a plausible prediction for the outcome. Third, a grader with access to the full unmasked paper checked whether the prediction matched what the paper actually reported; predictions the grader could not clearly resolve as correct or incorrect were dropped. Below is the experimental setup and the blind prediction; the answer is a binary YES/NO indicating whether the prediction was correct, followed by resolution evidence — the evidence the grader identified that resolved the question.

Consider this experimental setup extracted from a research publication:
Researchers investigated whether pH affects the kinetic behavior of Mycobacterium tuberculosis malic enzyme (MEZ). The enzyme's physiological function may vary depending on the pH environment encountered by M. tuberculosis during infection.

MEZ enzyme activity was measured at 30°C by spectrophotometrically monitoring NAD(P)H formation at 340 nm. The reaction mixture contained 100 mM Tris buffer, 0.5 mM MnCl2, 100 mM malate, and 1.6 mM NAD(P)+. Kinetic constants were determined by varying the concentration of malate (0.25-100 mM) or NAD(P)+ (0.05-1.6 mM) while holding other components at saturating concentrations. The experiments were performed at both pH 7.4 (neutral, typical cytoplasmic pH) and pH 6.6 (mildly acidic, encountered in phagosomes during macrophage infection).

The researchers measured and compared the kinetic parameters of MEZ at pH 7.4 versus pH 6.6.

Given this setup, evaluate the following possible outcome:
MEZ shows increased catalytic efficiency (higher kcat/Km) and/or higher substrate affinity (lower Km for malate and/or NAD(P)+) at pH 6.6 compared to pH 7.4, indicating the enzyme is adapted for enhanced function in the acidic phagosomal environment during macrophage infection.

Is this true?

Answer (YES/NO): YES